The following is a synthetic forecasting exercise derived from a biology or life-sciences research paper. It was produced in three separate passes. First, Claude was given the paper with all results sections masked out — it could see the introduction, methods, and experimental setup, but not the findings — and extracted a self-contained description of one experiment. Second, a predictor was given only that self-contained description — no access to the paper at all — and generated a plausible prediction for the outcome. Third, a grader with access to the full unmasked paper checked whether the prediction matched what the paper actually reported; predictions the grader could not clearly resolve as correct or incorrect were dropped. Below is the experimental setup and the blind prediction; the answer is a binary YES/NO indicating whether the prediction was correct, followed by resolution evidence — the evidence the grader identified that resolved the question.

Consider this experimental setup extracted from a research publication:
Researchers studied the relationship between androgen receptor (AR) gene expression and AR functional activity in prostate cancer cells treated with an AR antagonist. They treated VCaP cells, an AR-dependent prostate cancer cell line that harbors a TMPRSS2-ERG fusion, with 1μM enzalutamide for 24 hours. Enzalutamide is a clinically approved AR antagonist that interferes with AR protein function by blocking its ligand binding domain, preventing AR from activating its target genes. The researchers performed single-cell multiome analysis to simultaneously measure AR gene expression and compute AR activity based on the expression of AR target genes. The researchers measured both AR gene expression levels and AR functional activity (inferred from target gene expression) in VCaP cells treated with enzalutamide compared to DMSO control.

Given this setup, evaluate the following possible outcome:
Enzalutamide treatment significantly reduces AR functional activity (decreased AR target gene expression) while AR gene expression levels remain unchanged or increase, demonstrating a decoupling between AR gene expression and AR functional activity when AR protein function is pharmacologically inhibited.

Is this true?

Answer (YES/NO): YES